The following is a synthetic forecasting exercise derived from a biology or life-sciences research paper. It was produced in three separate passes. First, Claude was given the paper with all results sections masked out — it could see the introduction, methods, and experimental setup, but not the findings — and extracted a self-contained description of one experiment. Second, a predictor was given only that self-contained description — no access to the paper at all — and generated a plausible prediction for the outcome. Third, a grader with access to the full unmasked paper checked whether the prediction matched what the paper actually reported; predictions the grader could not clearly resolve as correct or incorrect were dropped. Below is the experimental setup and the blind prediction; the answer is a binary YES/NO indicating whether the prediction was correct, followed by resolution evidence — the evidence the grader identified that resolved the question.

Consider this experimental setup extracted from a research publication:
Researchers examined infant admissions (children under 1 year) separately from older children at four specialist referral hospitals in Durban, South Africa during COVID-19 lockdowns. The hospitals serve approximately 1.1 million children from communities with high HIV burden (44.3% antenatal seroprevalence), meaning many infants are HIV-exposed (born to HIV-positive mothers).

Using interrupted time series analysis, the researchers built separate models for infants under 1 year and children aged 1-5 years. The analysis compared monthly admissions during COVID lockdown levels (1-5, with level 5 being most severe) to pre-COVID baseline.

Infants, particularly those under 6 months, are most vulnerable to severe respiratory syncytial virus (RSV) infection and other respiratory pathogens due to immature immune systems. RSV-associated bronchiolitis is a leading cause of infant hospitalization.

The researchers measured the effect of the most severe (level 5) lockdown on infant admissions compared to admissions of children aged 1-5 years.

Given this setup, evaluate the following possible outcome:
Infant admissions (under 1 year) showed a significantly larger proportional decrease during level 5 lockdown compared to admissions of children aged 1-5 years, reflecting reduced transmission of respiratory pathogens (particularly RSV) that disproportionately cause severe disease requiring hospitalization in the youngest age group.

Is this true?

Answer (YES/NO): NO